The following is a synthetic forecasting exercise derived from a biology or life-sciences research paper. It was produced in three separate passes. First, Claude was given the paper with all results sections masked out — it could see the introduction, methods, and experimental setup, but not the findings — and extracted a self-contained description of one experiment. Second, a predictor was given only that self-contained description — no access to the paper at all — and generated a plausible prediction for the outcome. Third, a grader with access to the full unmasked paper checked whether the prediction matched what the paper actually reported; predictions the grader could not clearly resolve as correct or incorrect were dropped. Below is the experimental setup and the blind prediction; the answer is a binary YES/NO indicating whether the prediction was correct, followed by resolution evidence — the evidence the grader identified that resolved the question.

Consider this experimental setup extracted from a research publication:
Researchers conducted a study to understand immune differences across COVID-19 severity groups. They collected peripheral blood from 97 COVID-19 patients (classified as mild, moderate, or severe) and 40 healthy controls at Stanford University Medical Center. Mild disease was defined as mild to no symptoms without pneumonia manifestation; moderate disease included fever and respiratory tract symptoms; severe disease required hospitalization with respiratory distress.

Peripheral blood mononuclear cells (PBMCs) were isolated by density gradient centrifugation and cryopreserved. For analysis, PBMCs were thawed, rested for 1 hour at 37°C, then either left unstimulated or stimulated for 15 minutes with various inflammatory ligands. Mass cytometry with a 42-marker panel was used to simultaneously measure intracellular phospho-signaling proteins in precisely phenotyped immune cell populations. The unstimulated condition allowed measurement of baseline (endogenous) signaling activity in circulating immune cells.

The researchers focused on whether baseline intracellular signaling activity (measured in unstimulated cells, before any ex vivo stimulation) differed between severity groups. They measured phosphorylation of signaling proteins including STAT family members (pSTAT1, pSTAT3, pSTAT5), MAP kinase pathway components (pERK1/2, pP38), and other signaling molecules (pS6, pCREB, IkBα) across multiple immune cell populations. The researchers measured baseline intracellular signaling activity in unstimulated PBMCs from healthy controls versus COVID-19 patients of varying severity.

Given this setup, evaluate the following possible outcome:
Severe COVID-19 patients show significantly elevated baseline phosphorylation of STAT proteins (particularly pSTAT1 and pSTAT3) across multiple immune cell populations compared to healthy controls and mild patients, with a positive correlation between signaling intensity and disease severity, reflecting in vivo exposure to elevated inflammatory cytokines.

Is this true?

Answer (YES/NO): NO